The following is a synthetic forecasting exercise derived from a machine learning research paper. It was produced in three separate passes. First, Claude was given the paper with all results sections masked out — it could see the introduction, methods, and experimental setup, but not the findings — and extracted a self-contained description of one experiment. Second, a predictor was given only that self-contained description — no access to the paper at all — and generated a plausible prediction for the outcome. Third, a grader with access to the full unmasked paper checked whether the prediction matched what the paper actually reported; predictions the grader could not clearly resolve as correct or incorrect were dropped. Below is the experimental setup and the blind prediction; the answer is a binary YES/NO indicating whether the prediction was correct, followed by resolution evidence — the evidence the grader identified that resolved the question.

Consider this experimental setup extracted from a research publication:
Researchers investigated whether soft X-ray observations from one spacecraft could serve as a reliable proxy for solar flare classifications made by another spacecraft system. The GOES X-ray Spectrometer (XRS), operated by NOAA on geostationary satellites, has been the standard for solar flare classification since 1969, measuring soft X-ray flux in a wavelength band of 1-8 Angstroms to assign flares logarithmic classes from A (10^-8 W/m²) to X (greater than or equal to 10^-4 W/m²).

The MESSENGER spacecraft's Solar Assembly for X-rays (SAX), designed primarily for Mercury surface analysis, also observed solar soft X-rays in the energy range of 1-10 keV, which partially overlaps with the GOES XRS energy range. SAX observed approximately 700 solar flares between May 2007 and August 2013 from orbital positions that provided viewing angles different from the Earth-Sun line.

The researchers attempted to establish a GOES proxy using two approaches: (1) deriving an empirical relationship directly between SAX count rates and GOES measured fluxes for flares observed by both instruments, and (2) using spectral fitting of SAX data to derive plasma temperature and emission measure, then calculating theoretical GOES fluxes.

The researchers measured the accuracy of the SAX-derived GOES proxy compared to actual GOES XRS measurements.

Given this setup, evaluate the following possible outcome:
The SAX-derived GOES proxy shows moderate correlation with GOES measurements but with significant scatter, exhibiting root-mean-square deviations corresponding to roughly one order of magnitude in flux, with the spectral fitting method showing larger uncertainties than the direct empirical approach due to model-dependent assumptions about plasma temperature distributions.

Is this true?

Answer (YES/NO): NO